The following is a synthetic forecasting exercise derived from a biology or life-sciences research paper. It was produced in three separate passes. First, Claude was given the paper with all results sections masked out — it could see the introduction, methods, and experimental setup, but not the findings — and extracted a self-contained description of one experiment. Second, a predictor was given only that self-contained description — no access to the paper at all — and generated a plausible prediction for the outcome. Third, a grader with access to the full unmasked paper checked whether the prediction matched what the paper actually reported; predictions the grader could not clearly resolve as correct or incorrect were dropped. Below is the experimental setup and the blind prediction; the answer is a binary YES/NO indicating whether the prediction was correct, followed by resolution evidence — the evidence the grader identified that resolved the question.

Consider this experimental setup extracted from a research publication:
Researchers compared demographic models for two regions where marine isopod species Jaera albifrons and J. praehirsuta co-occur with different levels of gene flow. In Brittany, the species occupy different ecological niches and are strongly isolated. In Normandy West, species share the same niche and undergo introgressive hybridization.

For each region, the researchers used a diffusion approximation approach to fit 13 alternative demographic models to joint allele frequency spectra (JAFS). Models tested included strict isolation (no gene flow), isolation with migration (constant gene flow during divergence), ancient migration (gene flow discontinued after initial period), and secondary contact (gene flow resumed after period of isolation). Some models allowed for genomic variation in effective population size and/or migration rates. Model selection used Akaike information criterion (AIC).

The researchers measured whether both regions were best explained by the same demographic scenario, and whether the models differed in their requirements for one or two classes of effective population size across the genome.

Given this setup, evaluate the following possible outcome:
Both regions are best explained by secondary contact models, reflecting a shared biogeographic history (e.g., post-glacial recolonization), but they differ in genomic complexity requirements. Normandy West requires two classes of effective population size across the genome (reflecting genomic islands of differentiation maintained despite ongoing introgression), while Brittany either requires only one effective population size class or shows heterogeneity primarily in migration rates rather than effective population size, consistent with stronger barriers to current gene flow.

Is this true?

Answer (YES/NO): NO